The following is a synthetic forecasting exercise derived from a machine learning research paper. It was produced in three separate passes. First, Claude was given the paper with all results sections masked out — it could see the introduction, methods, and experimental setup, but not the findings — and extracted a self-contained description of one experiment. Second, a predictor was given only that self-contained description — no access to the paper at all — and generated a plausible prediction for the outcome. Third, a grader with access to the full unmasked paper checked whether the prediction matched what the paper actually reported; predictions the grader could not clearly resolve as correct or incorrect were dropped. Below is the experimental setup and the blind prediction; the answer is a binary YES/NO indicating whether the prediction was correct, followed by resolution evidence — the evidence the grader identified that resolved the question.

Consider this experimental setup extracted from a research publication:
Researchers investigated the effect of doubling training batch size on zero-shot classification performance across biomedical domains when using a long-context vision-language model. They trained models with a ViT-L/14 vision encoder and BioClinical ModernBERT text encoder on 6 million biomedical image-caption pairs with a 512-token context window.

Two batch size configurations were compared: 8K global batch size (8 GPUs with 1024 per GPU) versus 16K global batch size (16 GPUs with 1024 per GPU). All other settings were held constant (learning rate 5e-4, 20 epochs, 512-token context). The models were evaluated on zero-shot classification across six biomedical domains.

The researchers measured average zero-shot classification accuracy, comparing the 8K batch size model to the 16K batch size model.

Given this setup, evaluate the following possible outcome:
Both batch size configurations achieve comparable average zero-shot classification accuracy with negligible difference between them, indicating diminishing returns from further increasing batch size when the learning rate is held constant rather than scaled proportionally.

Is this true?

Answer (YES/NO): NO